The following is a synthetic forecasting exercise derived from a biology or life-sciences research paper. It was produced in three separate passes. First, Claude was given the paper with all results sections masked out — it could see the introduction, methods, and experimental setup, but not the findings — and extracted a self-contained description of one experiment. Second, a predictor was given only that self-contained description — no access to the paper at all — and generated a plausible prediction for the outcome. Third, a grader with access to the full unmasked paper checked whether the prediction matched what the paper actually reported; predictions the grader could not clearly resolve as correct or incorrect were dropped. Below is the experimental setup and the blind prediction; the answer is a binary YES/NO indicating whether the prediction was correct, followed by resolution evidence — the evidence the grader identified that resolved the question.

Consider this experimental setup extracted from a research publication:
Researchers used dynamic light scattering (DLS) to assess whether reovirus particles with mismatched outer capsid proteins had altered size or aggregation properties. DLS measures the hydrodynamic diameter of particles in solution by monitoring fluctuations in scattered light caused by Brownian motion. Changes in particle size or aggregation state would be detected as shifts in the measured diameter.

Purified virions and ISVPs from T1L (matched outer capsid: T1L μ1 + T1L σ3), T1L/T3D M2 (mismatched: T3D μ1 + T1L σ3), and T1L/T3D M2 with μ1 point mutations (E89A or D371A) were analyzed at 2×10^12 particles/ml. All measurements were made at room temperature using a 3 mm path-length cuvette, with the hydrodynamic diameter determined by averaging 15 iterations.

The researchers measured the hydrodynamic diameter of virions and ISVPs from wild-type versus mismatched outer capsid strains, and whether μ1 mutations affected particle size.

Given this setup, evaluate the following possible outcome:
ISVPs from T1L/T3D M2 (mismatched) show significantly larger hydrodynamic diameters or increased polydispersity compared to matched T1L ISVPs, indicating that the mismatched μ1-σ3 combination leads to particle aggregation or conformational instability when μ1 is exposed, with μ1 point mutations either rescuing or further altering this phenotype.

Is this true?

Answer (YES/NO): NO